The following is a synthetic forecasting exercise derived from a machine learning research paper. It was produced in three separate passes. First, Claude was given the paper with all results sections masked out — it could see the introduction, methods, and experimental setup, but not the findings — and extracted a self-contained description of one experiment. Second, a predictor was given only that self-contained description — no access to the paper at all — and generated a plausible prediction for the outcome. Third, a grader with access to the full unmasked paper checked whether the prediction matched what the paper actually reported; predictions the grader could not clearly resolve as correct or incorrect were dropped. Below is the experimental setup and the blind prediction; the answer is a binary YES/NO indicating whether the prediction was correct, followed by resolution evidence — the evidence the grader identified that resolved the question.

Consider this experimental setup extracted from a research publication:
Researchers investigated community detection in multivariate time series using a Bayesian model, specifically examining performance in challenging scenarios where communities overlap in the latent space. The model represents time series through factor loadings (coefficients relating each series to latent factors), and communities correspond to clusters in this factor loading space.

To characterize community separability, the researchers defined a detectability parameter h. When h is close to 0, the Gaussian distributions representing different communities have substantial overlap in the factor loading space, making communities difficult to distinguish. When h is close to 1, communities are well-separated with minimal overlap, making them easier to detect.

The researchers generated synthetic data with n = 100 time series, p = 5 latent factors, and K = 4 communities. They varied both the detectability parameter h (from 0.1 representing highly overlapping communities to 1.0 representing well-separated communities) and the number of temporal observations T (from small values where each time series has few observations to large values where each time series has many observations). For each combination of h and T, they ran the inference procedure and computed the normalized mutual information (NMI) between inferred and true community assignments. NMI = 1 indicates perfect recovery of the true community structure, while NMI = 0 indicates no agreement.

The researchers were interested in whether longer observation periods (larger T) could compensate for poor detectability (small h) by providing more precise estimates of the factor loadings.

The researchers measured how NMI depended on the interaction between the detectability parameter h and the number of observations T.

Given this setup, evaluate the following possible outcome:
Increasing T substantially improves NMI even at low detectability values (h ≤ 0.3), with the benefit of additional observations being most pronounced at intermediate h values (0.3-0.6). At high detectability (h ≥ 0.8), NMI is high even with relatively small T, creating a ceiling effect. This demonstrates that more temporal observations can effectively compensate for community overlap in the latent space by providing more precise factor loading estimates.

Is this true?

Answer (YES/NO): NO